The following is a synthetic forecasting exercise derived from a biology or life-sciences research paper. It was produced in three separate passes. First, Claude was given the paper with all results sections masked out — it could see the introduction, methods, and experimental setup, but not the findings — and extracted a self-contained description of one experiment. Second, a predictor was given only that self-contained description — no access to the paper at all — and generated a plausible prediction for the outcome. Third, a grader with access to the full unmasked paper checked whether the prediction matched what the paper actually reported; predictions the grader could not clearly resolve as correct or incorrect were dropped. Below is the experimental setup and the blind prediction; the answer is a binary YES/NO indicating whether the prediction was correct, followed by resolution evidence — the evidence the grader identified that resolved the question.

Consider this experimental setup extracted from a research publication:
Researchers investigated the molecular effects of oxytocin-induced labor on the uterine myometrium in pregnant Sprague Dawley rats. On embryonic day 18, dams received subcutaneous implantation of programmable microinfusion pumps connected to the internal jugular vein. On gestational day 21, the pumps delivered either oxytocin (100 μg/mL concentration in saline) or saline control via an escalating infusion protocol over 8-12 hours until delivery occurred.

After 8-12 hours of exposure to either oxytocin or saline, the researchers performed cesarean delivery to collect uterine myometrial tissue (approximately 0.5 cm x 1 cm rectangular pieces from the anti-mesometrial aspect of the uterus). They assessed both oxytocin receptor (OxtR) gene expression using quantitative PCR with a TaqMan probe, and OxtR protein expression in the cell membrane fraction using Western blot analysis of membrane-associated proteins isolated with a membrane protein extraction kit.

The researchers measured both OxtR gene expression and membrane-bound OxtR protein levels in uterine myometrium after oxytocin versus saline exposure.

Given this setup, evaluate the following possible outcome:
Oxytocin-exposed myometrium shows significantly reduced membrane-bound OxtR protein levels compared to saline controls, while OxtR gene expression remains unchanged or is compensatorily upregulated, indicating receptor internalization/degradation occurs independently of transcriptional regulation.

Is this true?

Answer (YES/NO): YES